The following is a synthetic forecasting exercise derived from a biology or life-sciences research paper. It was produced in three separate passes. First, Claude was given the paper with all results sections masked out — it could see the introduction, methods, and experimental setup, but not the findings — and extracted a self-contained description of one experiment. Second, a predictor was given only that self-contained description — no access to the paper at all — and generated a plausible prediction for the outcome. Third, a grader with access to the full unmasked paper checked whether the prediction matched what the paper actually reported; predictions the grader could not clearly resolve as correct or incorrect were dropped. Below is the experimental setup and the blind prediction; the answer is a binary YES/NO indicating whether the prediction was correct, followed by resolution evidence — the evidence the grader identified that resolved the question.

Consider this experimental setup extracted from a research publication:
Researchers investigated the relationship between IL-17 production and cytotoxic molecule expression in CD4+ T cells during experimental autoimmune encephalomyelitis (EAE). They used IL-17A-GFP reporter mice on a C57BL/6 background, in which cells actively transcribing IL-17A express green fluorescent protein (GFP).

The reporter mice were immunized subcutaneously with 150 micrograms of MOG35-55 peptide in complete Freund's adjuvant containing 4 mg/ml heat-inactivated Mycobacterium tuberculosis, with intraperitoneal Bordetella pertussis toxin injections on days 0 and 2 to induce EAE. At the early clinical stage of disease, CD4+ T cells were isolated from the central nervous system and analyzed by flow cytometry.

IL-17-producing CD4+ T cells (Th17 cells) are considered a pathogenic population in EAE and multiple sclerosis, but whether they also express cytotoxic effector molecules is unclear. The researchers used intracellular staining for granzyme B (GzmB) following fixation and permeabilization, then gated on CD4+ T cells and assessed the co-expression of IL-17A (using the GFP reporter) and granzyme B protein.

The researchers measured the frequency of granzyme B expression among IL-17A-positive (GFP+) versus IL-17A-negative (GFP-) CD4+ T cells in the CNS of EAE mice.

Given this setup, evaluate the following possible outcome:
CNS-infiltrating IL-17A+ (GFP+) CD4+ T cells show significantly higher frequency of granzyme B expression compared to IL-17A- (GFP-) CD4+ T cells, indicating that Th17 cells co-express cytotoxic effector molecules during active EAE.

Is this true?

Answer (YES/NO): NO